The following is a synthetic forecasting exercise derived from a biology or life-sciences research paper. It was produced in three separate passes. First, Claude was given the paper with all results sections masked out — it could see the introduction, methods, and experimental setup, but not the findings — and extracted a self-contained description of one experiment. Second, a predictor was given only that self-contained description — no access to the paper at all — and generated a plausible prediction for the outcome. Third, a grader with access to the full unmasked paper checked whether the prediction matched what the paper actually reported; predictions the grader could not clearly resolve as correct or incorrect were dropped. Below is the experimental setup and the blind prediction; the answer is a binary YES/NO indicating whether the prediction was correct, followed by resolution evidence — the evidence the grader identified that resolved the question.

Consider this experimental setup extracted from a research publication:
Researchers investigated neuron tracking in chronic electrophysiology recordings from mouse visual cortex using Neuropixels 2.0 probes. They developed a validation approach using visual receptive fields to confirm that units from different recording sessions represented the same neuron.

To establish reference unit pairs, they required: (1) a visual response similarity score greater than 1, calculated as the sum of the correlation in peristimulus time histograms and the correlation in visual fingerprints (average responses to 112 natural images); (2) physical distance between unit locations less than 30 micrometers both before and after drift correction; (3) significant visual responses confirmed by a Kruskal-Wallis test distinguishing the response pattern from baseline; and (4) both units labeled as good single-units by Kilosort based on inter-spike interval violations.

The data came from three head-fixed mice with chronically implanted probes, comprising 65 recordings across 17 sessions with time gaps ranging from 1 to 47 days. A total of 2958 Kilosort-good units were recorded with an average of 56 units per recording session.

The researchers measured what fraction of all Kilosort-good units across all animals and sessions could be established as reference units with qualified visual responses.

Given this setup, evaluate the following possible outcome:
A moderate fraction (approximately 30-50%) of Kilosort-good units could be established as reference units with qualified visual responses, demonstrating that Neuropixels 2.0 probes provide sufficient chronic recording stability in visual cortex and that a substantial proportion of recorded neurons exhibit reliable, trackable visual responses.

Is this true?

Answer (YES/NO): NO